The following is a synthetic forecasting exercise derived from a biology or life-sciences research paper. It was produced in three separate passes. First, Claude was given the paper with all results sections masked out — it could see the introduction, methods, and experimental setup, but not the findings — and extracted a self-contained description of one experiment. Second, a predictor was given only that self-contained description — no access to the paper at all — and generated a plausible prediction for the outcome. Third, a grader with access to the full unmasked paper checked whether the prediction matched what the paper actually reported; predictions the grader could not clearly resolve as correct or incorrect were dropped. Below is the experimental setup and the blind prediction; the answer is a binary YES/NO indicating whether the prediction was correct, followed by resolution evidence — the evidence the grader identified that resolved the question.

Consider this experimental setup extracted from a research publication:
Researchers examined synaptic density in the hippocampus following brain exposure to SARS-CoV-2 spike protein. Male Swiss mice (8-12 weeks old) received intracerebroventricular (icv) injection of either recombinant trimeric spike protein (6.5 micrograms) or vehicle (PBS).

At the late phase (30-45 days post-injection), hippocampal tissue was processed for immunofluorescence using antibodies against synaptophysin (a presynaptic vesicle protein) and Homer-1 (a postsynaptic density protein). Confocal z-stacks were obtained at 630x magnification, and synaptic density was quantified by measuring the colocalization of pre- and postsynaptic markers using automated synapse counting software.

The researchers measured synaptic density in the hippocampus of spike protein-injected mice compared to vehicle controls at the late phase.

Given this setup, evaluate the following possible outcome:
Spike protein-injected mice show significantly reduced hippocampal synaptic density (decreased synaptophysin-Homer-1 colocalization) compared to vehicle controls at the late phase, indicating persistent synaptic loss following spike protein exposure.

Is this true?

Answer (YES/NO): YES